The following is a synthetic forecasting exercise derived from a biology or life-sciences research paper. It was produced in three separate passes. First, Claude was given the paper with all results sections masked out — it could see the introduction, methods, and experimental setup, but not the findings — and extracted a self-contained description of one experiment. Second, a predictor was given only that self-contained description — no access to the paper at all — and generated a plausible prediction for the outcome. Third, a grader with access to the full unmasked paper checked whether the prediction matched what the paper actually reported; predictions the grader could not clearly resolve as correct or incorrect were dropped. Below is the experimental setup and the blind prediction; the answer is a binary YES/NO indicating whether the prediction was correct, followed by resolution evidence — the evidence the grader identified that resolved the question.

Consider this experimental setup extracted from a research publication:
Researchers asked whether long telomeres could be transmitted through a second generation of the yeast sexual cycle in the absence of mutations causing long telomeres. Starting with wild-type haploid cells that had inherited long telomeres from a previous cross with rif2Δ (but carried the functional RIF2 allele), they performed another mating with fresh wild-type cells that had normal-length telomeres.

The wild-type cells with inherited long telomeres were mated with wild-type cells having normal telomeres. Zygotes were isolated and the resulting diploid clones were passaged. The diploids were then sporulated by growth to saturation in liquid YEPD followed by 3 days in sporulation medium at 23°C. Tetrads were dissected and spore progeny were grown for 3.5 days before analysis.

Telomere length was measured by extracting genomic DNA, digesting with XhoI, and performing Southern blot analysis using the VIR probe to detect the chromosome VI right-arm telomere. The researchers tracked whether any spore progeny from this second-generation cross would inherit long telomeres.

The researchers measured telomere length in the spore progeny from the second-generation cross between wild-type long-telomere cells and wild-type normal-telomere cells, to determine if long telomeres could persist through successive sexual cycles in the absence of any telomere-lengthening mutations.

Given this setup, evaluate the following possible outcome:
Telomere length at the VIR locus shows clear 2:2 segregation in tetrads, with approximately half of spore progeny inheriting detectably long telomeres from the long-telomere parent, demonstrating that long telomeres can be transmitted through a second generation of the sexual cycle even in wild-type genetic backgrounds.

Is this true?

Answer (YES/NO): YES